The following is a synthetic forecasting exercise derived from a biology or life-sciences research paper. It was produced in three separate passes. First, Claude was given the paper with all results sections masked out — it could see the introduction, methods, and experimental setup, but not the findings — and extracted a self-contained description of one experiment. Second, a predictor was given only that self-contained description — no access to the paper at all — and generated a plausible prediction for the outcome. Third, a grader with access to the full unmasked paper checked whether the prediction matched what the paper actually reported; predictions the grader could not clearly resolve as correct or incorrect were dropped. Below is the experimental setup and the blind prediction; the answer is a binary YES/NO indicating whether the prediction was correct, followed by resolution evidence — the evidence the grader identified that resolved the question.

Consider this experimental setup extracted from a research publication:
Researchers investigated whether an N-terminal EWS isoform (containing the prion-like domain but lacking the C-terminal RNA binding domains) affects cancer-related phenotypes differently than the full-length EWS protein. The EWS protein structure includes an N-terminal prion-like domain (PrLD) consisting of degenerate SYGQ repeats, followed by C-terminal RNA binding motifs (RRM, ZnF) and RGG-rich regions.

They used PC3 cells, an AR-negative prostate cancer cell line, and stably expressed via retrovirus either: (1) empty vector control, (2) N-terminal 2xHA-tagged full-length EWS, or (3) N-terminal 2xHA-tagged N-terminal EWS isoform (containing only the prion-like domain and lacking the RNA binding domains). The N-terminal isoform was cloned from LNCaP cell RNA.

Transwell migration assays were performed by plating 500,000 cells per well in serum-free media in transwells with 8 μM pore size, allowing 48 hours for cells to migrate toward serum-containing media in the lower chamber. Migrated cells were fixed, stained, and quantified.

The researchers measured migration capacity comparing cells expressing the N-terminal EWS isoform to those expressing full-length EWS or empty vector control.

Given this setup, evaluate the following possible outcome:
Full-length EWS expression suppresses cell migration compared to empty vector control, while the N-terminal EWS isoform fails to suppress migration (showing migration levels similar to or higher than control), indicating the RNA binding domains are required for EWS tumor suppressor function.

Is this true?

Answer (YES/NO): NO